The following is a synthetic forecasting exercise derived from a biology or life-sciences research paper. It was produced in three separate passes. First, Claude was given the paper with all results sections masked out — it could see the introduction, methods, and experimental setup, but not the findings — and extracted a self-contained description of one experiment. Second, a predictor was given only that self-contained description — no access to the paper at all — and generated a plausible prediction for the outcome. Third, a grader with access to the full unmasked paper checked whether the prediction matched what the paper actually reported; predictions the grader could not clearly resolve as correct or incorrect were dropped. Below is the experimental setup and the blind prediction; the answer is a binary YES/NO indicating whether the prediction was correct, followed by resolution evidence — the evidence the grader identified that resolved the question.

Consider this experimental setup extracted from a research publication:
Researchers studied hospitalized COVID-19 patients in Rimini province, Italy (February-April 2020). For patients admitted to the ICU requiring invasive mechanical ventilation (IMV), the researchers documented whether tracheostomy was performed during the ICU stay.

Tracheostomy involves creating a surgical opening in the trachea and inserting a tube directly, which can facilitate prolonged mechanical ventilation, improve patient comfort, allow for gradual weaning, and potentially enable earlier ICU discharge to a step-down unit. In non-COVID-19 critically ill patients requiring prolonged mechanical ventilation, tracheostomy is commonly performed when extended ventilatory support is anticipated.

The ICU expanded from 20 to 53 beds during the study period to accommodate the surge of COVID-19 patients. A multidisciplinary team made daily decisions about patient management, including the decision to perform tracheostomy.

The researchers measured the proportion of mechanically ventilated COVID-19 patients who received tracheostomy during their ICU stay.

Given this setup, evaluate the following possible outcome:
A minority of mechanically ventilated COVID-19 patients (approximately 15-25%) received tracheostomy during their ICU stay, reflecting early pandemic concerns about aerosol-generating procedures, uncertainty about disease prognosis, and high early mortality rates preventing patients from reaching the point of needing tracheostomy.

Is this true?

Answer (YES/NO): NO